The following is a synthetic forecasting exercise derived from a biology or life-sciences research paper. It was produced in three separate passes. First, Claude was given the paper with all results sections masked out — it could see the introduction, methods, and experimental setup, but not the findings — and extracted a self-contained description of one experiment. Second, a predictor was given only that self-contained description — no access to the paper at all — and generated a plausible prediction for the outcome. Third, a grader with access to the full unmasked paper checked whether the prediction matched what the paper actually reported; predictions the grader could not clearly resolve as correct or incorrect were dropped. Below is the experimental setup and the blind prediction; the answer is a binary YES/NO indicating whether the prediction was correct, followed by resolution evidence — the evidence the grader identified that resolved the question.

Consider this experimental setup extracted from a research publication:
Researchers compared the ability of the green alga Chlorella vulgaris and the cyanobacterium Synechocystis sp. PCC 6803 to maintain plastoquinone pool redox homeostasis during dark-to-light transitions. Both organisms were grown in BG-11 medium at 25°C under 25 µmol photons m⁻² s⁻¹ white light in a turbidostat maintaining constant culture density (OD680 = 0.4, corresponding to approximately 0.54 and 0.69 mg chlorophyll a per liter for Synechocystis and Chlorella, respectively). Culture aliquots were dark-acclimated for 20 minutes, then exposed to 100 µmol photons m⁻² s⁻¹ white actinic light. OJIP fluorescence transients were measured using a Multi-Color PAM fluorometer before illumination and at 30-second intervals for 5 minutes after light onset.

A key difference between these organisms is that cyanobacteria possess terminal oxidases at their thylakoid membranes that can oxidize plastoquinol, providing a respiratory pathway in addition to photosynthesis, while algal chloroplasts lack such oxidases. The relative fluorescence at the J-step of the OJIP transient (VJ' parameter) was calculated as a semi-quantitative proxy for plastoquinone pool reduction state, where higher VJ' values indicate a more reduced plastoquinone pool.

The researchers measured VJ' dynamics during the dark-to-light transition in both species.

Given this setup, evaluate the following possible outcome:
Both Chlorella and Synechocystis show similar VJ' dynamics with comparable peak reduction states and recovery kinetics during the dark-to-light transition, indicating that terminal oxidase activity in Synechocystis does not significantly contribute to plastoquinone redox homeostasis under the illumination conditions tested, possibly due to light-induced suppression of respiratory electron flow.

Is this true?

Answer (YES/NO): NO